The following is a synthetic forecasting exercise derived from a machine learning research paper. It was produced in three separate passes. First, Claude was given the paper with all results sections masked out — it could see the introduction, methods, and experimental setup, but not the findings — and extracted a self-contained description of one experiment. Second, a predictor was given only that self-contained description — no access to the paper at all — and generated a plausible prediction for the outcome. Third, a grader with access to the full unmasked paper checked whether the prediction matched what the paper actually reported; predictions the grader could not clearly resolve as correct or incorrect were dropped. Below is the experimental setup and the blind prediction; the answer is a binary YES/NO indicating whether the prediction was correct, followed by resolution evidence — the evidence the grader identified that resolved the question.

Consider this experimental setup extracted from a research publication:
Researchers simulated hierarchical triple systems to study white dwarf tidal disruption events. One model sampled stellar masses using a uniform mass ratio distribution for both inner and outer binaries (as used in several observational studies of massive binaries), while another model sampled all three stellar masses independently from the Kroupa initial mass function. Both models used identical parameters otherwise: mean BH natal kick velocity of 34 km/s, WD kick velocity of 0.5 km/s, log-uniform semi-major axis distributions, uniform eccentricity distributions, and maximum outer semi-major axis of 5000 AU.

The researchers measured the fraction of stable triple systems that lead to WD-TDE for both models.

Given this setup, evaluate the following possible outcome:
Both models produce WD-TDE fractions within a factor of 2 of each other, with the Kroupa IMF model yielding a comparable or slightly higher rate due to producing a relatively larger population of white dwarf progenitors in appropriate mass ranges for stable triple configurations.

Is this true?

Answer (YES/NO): YES